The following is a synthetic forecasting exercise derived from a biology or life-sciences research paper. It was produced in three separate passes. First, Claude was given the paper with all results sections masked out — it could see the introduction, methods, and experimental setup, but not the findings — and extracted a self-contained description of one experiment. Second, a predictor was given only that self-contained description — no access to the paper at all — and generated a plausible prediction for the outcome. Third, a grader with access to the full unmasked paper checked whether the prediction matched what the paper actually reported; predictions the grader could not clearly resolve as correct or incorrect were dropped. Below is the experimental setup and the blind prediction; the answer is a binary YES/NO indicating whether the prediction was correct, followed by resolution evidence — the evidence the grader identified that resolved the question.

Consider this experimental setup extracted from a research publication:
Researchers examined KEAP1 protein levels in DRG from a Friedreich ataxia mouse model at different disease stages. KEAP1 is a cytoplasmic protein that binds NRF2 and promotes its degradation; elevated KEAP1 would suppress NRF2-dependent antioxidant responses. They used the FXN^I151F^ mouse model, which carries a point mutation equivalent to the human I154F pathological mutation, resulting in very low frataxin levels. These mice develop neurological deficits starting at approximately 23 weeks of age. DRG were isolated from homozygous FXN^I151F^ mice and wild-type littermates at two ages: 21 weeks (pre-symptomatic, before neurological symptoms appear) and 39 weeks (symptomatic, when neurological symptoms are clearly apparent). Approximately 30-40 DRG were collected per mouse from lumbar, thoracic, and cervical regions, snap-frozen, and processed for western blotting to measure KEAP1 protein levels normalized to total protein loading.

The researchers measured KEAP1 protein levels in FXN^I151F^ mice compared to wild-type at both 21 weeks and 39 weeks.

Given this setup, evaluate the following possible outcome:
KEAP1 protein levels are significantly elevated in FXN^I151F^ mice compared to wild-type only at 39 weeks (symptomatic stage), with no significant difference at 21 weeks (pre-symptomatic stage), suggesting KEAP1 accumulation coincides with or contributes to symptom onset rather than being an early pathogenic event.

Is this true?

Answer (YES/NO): NO